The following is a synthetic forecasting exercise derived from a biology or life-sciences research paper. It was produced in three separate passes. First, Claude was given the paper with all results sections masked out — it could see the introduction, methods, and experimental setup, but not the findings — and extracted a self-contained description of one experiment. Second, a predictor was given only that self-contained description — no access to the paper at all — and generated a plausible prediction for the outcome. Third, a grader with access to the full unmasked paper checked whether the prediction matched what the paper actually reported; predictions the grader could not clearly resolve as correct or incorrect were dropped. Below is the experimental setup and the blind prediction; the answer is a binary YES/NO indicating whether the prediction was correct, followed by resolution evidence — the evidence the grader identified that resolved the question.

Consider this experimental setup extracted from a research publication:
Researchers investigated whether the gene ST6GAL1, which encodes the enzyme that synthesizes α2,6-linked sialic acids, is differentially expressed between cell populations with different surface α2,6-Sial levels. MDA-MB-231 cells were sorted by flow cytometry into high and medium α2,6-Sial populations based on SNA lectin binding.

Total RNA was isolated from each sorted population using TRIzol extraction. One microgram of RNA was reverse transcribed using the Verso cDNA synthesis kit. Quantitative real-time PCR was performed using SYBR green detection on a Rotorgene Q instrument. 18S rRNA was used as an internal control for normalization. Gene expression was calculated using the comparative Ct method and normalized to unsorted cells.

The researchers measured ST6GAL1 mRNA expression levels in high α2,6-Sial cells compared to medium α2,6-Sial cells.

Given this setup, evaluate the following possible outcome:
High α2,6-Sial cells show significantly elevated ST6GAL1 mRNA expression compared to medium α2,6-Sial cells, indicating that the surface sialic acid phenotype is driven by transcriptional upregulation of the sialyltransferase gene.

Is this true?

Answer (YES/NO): YES